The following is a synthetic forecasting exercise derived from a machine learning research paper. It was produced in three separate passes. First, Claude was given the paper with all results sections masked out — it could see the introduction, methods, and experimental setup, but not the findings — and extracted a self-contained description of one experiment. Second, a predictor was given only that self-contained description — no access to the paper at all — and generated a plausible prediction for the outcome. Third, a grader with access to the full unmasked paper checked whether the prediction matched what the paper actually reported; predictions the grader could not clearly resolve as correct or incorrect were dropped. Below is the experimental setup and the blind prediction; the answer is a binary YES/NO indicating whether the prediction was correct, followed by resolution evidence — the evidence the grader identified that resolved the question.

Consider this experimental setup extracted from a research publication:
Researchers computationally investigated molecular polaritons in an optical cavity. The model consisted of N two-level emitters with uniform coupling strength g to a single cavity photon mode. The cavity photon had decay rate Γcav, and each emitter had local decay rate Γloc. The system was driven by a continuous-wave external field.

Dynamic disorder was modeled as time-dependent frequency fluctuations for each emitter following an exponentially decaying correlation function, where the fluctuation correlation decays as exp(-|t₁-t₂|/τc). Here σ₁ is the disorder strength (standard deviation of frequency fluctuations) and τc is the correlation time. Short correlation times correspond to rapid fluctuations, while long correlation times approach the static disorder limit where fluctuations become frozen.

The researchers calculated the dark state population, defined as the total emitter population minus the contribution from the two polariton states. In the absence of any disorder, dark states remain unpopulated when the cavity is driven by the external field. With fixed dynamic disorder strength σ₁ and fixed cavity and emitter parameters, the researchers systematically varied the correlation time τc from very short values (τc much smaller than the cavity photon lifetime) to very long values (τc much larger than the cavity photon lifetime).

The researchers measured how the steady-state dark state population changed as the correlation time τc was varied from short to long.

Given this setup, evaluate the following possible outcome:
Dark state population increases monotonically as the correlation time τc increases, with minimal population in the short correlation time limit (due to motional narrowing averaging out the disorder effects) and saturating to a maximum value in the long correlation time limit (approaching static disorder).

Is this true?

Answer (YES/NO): NO